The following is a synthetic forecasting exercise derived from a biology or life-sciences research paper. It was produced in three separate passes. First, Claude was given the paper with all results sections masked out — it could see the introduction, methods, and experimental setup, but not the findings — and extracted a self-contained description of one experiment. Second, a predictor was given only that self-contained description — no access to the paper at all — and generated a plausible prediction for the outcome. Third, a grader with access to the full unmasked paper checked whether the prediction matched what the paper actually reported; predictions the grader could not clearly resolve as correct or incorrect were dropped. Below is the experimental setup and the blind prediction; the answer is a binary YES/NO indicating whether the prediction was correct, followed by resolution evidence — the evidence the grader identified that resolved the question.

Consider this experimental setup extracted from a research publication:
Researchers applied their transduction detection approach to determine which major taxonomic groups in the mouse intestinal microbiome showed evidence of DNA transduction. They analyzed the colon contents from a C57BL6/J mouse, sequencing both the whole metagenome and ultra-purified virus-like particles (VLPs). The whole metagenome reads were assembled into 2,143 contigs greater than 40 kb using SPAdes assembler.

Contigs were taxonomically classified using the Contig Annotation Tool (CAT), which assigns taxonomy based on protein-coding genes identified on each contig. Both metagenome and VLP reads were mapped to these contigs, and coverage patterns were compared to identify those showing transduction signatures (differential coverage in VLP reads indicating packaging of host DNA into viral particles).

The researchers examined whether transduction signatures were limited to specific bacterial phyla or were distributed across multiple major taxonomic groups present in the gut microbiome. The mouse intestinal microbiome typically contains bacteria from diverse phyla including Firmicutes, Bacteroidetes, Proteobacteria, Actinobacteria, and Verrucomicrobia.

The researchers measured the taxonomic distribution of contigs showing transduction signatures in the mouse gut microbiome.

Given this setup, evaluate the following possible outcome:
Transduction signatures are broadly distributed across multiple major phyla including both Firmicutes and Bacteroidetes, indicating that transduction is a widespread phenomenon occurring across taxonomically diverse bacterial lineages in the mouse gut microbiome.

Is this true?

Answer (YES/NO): YES